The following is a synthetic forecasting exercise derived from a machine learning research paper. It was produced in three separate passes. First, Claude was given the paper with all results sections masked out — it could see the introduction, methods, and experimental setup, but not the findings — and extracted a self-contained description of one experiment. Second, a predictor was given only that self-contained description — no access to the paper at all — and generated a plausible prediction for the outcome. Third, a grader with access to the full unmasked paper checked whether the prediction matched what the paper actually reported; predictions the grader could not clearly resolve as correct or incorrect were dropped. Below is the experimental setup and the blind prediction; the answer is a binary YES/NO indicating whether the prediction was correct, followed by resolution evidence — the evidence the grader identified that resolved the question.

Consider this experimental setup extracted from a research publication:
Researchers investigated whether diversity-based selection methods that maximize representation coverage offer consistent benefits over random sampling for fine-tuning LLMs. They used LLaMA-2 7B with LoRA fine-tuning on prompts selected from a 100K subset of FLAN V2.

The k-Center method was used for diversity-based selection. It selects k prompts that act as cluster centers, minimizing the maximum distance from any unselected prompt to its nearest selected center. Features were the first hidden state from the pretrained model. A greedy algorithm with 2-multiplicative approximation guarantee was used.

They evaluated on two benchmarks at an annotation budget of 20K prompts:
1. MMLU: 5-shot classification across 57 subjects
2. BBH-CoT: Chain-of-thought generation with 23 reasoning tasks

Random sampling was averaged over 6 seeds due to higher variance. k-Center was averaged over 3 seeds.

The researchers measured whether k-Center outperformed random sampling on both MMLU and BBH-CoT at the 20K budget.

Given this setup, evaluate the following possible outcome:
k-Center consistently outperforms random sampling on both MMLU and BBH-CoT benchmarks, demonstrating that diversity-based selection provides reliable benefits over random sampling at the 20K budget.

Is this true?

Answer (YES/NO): NO